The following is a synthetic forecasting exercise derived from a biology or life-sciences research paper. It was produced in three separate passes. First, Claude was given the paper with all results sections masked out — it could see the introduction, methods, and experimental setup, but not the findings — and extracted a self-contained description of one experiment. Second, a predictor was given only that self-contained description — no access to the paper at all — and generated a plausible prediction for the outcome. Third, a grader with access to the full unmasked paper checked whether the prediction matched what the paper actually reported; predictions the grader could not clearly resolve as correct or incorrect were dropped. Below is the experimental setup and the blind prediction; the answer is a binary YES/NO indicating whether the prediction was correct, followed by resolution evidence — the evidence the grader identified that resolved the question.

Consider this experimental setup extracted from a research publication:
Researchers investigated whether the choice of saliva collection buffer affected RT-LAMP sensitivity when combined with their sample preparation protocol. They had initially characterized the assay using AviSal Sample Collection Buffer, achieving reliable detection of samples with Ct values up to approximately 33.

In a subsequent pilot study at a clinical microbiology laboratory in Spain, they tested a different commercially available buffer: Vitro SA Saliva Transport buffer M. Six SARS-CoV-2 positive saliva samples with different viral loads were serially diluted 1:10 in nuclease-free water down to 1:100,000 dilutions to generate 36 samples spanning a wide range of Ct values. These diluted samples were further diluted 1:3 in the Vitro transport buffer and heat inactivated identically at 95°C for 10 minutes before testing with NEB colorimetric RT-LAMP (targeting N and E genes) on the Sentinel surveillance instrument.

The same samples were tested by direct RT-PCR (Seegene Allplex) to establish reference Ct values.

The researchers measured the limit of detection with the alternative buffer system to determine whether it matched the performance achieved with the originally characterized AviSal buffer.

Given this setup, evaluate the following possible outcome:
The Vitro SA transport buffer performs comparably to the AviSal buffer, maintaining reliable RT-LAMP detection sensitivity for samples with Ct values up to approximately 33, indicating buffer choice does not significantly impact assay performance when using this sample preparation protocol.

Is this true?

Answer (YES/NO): NO